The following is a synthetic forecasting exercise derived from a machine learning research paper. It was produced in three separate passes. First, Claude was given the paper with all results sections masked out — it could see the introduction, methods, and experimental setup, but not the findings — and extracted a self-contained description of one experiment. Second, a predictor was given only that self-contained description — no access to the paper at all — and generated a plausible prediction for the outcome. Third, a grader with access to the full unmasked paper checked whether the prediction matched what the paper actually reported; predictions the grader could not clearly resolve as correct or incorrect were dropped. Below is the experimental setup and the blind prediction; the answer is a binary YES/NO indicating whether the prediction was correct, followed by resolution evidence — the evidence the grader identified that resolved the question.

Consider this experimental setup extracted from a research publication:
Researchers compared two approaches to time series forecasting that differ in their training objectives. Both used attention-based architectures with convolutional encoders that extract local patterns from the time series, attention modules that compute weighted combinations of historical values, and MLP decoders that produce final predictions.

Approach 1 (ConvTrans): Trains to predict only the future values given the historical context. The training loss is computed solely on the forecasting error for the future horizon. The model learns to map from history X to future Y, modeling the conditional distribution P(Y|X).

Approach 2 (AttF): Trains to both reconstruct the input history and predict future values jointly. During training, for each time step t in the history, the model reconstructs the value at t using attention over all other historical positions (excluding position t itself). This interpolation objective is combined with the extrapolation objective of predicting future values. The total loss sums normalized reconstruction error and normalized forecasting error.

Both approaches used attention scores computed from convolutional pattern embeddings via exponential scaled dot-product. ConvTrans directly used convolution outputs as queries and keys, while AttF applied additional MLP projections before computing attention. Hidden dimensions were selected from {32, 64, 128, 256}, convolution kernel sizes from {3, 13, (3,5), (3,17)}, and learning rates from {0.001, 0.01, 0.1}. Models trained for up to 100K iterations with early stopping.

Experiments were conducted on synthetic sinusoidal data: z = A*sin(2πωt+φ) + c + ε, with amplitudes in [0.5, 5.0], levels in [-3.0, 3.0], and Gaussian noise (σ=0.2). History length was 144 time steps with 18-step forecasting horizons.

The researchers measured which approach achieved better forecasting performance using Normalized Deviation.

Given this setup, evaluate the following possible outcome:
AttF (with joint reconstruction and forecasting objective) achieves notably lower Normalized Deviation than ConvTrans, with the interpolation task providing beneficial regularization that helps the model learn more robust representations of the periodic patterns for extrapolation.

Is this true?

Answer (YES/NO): NO